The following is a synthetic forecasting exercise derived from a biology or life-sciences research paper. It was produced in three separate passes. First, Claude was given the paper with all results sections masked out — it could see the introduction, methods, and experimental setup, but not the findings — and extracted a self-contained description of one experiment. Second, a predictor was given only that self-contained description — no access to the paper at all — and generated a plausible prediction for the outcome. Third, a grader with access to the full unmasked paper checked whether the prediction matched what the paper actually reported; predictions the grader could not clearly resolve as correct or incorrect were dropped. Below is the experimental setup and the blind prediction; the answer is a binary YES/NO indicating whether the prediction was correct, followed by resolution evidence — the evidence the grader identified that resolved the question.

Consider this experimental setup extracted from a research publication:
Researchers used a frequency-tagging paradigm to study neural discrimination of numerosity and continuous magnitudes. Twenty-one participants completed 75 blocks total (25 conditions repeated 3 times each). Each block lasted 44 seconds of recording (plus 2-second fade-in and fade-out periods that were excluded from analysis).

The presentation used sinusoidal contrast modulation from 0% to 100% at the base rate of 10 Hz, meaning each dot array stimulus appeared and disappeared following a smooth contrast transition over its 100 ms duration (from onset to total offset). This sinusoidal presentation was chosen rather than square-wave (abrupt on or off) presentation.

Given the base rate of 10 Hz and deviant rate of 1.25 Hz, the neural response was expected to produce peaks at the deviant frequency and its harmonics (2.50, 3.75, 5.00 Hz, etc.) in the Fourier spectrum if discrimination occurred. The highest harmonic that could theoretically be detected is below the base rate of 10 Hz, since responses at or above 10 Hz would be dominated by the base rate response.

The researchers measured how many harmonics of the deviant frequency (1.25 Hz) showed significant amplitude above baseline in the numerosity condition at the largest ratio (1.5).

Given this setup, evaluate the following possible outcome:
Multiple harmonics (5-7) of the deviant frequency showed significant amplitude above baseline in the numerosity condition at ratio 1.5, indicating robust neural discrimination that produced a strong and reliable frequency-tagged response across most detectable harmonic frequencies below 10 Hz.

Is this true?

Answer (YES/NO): NO